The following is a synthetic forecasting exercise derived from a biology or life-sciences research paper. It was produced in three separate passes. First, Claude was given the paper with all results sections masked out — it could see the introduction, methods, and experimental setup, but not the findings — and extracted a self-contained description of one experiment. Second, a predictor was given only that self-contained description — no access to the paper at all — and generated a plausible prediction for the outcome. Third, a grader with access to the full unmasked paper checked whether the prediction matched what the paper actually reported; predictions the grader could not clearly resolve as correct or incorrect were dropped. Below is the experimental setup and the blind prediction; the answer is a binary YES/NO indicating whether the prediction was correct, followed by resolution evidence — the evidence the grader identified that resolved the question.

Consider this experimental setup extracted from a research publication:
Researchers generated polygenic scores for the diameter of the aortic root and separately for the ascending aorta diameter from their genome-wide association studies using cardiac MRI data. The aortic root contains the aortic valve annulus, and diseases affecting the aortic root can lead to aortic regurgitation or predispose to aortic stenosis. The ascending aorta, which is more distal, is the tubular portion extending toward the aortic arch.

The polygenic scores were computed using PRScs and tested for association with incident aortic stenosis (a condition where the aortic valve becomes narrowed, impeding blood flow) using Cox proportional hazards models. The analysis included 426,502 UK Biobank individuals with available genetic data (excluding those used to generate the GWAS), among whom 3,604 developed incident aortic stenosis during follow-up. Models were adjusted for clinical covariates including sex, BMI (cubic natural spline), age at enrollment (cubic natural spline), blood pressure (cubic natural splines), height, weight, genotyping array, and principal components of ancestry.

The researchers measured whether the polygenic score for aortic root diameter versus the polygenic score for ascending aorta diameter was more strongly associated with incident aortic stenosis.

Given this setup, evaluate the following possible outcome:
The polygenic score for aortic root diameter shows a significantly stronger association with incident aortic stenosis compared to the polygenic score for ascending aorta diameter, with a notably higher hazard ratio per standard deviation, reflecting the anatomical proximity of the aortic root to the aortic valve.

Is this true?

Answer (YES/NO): YES